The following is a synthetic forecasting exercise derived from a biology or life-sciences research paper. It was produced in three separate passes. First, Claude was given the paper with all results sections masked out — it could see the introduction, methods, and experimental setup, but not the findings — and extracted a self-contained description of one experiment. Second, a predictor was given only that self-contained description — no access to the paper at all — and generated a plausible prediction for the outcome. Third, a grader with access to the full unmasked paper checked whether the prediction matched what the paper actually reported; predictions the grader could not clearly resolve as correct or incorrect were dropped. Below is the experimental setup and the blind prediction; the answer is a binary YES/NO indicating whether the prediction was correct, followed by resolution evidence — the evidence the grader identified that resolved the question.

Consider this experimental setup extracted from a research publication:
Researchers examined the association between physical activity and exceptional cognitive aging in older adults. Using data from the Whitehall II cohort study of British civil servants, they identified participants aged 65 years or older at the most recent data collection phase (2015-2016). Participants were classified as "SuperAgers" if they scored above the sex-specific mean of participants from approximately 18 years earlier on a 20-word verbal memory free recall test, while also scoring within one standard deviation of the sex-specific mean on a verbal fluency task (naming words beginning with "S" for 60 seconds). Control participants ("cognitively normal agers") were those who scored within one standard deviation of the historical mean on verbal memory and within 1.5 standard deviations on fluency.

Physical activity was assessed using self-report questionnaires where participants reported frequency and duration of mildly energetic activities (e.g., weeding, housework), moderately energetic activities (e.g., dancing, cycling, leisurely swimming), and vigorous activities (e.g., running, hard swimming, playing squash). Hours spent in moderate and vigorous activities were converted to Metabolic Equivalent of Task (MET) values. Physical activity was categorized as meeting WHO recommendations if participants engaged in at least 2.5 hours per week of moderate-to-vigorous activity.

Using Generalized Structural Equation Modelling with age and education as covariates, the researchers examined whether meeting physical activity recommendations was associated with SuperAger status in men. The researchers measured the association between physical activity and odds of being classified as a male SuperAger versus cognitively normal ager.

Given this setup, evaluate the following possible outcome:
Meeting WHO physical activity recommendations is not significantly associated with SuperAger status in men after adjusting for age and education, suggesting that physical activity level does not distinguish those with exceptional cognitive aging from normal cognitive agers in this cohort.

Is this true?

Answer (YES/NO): YES